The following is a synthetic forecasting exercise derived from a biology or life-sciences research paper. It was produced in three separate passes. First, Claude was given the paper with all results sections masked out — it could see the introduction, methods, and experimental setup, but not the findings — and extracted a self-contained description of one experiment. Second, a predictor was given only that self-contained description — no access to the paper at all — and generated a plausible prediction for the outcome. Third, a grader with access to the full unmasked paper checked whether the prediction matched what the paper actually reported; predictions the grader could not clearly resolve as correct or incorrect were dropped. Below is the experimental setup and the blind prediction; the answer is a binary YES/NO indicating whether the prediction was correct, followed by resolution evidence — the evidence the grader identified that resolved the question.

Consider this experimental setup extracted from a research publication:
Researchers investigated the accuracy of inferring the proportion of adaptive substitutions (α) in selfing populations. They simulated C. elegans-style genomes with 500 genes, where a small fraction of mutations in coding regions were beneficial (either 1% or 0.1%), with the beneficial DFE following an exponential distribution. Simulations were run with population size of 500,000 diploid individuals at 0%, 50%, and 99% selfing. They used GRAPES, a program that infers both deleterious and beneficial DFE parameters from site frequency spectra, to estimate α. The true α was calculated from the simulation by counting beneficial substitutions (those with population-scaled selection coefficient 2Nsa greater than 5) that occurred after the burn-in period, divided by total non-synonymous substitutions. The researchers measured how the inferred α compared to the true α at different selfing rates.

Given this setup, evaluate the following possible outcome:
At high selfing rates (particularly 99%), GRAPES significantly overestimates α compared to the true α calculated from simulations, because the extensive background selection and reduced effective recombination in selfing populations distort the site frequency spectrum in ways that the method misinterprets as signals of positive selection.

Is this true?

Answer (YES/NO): YES